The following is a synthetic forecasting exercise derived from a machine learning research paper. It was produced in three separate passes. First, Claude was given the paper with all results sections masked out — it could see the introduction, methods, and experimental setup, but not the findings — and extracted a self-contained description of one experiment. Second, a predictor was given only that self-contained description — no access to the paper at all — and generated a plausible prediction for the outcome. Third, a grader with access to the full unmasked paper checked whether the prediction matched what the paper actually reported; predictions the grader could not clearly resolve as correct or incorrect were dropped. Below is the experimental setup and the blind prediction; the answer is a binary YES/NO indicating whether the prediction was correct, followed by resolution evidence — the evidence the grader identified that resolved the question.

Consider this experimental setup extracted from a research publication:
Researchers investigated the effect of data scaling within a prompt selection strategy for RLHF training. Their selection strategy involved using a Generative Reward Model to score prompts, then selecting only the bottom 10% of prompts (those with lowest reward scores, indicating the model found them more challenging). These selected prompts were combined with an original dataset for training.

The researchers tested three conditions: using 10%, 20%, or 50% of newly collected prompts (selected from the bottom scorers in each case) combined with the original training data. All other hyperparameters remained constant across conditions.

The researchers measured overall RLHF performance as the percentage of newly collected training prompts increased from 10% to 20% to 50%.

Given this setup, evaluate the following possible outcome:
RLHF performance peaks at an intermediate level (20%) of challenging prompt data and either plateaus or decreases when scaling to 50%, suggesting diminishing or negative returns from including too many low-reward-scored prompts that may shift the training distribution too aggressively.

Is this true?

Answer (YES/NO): NO